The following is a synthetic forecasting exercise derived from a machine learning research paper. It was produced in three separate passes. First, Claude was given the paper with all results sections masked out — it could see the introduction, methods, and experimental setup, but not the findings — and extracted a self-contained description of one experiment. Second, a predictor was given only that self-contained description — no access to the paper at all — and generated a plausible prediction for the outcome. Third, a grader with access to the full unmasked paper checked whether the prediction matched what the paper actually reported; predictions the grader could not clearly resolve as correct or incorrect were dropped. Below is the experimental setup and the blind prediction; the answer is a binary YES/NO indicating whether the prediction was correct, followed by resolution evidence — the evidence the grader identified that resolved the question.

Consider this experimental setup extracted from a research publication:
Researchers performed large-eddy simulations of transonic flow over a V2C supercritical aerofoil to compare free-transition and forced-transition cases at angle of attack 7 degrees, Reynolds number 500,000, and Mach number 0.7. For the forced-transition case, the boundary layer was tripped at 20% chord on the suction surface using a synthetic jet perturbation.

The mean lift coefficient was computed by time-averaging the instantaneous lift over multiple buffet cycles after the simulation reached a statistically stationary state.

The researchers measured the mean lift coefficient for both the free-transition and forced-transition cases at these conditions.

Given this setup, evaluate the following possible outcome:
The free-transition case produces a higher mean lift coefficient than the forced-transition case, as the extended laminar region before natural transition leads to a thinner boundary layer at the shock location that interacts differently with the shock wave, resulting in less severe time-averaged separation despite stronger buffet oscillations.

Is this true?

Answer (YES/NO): NO